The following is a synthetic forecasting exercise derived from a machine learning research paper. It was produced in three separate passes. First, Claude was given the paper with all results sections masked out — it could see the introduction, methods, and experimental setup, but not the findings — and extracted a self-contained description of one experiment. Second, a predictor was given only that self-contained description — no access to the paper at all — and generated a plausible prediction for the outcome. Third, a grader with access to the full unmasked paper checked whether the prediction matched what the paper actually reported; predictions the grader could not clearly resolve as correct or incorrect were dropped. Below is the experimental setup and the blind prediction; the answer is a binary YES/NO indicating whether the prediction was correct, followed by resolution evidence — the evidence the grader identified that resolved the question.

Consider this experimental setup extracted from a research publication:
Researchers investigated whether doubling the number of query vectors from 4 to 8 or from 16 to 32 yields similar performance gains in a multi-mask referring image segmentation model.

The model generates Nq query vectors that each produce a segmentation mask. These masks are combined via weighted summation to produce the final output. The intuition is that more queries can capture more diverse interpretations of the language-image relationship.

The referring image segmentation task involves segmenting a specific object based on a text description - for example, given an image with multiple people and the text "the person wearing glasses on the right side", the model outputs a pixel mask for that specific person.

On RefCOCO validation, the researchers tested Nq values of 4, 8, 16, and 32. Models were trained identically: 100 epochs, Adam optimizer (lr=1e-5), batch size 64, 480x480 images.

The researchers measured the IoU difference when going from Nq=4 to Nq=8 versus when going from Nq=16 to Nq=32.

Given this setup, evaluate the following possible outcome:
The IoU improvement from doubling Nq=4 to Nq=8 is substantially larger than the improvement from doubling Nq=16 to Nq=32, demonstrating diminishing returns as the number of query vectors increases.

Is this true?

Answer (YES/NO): YES